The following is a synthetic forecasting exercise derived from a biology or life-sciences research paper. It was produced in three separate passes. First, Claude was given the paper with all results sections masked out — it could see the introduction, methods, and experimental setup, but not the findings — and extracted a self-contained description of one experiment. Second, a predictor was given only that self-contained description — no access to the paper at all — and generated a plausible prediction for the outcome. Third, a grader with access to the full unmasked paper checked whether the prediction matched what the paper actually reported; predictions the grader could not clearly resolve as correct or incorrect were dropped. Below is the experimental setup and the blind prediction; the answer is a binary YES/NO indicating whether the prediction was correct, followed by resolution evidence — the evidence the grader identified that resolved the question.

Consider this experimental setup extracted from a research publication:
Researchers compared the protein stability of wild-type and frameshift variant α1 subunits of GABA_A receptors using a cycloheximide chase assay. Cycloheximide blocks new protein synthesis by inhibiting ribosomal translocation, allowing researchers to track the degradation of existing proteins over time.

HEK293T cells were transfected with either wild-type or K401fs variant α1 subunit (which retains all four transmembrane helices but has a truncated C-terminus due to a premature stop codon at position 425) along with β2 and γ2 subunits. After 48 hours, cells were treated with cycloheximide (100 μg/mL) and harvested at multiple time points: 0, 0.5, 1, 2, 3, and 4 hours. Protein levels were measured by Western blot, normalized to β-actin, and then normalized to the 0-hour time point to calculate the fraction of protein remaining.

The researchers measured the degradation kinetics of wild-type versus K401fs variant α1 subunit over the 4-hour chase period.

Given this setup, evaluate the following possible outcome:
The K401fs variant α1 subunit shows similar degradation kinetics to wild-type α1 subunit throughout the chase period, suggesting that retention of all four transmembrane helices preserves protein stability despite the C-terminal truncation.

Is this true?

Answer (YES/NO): YES